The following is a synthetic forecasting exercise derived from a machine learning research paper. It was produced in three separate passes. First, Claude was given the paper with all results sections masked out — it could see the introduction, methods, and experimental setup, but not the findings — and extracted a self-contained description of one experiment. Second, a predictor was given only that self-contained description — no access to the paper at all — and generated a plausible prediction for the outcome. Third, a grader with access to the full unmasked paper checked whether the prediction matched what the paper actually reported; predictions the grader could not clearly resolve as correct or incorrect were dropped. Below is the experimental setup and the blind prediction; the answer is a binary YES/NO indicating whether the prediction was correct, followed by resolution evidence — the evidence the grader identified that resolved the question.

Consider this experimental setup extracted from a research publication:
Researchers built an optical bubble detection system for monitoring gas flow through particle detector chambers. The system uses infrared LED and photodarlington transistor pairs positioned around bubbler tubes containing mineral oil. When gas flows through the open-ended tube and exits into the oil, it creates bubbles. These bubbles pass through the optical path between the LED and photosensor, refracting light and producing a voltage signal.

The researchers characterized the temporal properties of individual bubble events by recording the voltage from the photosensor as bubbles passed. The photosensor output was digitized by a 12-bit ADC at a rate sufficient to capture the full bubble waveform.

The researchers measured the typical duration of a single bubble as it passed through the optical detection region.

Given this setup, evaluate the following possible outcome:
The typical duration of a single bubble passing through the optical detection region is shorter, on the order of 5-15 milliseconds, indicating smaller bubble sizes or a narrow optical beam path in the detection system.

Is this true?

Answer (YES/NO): NO